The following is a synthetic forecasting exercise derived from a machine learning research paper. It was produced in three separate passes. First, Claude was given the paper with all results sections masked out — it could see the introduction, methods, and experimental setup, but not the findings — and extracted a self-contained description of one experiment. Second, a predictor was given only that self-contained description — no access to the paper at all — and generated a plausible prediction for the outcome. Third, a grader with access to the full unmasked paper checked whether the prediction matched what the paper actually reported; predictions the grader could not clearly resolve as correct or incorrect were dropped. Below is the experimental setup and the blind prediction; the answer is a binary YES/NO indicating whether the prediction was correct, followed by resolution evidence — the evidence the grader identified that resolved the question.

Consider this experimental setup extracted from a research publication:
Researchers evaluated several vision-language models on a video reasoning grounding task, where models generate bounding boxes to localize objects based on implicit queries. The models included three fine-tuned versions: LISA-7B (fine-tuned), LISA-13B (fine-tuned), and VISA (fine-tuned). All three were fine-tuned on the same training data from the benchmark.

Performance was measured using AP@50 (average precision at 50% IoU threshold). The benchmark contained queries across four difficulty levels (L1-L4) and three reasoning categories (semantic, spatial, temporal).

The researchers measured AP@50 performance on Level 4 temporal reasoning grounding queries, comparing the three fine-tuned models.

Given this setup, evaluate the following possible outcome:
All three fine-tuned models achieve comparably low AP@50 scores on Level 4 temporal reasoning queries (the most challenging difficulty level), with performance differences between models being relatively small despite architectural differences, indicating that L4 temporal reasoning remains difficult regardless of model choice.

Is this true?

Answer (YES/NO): NO